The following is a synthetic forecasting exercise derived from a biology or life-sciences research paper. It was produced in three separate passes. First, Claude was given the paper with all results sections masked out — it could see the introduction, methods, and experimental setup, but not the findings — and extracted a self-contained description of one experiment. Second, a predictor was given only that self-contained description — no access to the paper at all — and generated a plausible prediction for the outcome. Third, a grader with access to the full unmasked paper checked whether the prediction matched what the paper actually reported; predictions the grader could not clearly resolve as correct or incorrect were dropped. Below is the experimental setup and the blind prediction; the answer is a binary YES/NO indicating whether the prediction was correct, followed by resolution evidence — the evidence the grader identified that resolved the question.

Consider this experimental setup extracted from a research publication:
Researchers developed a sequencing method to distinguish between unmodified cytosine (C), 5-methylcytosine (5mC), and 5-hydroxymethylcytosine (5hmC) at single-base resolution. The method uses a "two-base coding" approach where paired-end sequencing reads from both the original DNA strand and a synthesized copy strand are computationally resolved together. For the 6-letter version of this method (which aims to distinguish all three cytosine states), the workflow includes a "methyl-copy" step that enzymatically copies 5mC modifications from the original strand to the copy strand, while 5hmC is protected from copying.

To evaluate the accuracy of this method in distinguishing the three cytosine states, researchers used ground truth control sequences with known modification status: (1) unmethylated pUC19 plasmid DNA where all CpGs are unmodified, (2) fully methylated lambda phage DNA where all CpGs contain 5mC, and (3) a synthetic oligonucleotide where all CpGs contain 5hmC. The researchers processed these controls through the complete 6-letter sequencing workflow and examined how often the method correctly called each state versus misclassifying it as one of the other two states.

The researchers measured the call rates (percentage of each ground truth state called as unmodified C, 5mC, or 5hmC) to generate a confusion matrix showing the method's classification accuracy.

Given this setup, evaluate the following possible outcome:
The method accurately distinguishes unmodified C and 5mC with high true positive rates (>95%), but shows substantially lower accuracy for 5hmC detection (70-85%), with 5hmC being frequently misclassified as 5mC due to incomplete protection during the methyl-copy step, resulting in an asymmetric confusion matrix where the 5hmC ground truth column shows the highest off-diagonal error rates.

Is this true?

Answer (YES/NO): NO